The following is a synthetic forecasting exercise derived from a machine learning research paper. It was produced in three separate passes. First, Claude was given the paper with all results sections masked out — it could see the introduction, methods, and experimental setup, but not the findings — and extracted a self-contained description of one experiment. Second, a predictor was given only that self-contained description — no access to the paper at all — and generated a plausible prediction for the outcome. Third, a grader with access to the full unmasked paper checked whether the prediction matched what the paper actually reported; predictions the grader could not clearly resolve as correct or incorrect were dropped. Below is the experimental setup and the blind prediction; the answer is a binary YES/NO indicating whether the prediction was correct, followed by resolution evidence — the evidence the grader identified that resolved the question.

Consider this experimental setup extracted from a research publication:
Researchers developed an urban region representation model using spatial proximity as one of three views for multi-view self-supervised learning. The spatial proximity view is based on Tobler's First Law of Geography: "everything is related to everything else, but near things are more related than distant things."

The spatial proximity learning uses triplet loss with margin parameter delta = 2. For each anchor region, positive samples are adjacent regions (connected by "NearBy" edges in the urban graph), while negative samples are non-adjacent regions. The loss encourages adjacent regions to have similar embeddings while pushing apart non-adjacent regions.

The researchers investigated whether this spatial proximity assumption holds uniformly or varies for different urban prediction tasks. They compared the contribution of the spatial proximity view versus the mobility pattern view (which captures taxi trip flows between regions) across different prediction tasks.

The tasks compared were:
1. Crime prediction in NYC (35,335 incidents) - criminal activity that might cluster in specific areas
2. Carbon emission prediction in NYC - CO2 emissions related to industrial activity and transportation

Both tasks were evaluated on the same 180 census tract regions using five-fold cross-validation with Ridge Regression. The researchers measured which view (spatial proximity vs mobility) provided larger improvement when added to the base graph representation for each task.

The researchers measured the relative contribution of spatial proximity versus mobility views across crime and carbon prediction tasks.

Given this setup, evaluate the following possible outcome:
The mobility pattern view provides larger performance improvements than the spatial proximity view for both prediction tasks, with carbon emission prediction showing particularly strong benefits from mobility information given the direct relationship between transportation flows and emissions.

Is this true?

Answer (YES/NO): NO